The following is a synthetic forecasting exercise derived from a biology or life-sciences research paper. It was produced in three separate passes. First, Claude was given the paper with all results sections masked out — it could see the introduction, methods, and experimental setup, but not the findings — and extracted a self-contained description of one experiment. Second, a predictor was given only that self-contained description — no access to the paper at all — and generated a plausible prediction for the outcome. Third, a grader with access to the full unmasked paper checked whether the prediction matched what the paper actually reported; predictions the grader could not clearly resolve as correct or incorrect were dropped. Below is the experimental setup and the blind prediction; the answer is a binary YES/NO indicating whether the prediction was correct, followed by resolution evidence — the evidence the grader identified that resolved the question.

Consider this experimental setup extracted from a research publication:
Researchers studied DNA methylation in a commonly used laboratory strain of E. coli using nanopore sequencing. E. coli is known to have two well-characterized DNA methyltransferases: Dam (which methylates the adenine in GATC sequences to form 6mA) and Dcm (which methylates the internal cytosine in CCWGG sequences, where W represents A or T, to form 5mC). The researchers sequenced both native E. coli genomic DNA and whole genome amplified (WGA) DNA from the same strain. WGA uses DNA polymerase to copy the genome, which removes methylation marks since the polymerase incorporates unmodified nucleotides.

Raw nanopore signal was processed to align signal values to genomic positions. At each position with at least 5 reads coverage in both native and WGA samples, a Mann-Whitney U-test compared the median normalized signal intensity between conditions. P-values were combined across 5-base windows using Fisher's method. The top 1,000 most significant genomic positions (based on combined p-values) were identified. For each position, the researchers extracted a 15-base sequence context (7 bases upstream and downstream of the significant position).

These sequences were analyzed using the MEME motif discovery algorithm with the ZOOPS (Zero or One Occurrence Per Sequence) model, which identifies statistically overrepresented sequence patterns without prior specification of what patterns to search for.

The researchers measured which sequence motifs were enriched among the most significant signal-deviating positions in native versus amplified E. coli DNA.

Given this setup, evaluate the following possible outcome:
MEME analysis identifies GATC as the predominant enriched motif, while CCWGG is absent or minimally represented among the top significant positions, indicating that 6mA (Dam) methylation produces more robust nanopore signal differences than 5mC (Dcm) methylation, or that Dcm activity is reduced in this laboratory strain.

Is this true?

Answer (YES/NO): NO